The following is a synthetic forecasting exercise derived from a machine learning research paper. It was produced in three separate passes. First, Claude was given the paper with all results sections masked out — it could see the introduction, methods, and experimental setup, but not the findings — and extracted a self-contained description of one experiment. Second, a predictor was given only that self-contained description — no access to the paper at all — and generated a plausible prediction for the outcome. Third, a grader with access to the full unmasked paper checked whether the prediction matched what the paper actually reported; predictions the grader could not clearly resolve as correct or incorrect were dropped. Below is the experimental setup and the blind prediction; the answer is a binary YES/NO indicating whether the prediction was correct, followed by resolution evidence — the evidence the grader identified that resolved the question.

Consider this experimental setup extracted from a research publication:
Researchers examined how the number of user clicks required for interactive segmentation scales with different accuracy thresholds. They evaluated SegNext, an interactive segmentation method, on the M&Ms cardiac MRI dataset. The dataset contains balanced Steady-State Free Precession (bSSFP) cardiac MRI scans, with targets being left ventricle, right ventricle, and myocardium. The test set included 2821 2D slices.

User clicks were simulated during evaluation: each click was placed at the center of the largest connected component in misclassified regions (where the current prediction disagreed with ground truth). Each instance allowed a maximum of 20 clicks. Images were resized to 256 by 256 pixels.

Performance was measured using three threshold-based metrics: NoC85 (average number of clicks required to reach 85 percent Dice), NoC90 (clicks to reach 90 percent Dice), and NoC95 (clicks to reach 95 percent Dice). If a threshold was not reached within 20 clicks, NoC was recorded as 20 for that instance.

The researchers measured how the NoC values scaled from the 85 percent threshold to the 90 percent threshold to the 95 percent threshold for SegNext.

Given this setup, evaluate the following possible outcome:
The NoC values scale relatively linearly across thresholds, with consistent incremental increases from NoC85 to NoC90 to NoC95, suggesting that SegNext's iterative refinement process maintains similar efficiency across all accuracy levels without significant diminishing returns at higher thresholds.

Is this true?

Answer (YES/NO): NO